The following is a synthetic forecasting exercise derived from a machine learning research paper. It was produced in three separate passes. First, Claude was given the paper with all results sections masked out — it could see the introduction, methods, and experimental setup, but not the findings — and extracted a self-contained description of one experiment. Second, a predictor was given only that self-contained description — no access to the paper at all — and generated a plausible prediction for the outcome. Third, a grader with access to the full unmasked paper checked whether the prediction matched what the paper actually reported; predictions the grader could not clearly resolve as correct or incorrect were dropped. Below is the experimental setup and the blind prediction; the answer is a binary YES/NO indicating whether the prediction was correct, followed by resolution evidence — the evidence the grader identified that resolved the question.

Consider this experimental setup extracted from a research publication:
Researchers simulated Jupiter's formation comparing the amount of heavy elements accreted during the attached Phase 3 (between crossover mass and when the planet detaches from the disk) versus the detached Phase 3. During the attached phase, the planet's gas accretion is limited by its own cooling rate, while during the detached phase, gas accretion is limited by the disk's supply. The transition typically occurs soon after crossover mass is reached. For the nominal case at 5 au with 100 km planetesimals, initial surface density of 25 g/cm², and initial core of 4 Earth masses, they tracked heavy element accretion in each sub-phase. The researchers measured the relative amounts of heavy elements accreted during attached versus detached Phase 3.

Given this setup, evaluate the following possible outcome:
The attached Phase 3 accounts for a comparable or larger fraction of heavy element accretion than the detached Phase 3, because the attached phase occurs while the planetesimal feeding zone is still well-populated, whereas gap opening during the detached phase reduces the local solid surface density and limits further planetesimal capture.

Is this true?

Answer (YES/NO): NO